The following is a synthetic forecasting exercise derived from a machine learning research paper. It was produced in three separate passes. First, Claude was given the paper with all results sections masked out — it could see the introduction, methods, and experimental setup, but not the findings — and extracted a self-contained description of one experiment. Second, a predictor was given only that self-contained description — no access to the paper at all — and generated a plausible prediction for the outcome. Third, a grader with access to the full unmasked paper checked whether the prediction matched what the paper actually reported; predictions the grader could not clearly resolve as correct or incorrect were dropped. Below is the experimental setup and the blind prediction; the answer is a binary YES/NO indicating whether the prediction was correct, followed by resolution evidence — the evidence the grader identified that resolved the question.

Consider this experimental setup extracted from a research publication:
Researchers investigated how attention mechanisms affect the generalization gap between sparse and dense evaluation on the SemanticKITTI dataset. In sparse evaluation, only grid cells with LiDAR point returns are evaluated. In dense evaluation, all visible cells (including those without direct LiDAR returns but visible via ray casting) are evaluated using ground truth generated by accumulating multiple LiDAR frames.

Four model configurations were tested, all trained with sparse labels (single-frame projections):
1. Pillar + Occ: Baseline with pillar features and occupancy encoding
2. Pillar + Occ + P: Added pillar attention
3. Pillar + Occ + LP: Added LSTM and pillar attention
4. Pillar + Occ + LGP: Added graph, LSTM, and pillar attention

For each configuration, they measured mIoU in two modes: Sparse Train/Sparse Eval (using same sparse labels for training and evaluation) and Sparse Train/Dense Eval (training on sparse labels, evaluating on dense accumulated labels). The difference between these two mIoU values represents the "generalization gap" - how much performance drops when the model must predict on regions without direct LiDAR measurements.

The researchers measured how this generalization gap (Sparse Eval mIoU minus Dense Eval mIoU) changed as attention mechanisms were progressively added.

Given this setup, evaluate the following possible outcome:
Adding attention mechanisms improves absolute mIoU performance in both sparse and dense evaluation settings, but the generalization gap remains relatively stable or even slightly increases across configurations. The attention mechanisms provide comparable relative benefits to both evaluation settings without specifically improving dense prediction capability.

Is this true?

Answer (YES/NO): NO